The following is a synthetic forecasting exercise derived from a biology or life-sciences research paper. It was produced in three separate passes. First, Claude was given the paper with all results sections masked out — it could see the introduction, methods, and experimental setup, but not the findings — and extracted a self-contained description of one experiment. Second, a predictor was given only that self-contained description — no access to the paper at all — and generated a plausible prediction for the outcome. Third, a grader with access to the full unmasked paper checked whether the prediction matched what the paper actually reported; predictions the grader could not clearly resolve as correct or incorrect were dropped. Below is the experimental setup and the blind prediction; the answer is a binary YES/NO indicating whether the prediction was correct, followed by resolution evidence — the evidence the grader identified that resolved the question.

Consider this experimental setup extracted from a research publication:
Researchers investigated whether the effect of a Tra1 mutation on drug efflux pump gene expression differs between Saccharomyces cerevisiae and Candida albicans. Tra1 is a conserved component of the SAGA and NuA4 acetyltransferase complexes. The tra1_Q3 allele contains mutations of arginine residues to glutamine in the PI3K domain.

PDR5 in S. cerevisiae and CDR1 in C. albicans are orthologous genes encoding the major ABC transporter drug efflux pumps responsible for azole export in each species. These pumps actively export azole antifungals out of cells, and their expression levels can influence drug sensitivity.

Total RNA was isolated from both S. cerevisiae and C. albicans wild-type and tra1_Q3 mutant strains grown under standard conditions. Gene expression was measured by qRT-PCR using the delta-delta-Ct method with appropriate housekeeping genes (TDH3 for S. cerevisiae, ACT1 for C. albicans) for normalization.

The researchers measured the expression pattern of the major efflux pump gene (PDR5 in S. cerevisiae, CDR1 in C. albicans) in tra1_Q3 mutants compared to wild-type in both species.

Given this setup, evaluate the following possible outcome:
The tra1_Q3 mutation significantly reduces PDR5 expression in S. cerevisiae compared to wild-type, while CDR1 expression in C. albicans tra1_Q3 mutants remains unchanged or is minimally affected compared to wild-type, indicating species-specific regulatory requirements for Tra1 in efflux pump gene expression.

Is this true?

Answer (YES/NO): NO